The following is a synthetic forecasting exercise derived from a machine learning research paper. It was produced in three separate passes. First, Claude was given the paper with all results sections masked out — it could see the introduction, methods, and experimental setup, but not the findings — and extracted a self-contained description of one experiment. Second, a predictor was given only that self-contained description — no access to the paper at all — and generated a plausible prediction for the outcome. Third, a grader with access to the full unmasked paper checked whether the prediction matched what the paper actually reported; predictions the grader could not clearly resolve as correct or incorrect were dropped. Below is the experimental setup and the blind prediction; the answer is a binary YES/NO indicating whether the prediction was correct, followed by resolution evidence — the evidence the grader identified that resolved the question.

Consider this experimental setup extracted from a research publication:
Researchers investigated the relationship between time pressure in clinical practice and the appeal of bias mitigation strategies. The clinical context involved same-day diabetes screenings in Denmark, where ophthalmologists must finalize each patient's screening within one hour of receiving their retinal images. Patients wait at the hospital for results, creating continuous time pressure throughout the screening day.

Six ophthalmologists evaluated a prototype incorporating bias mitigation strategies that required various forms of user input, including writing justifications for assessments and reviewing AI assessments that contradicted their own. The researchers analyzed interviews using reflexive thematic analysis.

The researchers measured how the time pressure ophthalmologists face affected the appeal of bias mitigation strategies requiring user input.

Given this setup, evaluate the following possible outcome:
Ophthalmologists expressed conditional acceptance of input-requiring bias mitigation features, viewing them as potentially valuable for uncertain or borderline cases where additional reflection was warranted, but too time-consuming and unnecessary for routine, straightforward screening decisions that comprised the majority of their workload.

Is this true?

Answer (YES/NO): NO